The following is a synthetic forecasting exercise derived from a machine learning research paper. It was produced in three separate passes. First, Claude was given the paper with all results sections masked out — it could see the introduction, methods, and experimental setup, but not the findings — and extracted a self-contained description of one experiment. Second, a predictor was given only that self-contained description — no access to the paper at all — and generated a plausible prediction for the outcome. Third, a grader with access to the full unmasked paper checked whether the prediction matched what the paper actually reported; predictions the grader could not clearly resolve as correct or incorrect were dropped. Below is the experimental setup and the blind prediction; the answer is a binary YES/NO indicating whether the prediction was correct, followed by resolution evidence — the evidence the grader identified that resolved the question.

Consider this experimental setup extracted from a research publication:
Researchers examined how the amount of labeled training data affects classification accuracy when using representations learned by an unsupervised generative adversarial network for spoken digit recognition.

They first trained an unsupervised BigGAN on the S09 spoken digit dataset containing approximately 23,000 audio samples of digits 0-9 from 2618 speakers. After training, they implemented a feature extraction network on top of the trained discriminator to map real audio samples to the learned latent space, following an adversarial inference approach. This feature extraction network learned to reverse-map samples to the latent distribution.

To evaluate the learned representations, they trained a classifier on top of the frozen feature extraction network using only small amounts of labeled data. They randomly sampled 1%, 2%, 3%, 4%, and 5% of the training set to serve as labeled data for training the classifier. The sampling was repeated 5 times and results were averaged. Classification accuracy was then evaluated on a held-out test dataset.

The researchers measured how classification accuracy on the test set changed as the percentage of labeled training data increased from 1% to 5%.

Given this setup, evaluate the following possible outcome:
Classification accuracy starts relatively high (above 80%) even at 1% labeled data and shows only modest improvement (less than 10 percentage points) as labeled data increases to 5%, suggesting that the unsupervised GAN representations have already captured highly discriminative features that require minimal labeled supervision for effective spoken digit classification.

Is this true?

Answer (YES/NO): NO